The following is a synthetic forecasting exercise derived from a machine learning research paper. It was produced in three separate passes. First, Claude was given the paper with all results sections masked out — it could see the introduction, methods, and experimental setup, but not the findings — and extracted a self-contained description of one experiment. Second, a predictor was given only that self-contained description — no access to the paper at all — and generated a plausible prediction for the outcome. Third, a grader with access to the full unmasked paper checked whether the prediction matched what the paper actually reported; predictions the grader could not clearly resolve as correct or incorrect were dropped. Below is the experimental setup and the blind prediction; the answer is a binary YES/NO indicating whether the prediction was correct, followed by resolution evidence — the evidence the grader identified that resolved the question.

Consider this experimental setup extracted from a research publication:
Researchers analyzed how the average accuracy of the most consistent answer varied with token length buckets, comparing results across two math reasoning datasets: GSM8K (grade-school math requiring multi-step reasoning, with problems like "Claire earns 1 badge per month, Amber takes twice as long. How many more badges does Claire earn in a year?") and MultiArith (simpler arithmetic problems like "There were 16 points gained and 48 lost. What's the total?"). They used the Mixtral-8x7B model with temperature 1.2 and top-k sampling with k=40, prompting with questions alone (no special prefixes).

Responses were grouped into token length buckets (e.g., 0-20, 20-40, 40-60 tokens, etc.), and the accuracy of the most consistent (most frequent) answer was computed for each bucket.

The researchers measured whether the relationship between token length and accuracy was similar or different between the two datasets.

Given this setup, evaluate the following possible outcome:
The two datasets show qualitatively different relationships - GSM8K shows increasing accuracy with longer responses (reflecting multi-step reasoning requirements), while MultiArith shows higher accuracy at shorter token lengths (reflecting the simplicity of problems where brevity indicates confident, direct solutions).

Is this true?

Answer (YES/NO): NO